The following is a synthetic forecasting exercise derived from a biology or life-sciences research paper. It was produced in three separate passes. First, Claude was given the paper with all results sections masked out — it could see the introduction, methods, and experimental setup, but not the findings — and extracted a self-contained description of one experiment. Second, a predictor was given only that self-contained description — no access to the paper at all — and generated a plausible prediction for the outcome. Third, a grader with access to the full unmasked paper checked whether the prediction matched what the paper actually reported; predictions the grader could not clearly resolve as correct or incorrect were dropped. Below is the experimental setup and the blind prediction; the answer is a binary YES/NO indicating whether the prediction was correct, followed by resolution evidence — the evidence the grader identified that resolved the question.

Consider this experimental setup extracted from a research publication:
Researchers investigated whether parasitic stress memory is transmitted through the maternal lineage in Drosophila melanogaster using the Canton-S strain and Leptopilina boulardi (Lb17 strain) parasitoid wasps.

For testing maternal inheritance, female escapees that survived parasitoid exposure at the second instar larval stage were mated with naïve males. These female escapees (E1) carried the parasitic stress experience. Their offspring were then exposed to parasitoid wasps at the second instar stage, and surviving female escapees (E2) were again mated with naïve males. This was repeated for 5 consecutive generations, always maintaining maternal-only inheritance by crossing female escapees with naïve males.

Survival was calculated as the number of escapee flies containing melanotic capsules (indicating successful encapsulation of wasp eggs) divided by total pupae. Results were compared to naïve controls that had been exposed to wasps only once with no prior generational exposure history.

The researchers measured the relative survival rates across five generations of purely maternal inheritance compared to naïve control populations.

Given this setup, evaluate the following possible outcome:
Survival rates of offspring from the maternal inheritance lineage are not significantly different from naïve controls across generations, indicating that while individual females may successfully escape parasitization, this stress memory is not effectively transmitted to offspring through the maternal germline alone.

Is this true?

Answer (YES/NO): NO